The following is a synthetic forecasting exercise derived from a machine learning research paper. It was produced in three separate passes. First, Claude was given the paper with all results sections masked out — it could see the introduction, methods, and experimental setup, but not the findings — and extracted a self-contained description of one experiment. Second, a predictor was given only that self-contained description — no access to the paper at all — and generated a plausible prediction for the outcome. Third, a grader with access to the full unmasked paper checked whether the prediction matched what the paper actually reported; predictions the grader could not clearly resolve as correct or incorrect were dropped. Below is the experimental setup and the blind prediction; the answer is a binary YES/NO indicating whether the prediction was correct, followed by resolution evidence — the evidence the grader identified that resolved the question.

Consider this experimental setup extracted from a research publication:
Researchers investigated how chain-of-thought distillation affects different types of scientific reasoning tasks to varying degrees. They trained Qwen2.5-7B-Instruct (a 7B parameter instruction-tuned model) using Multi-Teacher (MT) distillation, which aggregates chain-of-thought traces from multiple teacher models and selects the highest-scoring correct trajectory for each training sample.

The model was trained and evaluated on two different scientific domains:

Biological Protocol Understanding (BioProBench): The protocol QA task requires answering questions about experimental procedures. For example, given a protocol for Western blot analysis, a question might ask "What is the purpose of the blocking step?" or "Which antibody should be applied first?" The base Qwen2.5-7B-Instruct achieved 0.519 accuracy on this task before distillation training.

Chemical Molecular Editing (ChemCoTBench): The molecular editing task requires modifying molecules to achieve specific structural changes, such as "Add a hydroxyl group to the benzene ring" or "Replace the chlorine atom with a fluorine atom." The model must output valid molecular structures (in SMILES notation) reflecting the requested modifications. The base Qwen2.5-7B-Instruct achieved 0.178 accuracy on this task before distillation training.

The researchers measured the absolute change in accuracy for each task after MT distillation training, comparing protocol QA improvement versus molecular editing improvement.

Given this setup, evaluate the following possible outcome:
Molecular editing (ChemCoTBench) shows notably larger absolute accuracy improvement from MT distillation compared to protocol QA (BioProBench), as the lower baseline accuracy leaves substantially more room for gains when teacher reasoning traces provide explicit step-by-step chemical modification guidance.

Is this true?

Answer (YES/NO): YES